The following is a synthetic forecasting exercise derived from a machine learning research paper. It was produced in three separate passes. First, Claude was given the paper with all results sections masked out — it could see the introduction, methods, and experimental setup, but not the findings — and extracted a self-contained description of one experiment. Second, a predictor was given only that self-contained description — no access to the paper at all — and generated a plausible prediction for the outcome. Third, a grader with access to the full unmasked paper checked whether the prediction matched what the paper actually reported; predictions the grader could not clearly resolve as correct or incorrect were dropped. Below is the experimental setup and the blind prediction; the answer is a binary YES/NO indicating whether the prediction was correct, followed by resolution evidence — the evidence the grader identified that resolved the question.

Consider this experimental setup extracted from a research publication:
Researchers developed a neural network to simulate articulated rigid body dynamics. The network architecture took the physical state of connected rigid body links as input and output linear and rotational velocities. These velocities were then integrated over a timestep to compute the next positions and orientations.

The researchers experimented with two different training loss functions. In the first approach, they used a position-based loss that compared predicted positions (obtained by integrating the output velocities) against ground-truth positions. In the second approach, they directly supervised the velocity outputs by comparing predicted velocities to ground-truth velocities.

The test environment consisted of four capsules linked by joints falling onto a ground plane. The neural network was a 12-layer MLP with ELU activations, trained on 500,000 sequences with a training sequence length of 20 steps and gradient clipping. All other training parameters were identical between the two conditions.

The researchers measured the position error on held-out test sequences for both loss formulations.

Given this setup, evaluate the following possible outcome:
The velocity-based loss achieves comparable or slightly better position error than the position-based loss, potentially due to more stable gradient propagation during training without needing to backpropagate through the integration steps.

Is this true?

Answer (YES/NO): NO